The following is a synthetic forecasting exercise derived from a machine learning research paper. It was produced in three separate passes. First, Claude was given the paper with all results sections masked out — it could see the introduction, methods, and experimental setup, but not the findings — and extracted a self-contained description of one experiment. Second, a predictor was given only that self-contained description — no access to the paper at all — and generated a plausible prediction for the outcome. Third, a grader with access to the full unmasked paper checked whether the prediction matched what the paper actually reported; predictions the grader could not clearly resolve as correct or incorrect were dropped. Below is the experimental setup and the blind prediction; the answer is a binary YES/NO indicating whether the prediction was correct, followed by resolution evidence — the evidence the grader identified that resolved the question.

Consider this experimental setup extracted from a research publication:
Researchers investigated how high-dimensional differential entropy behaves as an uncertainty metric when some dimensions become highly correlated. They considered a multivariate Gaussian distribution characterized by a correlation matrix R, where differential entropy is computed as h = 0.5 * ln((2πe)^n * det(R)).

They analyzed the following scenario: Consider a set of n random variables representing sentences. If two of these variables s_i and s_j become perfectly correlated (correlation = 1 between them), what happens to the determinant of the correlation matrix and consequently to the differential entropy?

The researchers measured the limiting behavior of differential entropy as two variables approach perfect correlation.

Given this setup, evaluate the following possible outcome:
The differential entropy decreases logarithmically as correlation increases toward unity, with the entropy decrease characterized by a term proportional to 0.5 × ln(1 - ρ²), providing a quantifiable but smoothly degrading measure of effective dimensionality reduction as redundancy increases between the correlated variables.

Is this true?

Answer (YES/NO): NO